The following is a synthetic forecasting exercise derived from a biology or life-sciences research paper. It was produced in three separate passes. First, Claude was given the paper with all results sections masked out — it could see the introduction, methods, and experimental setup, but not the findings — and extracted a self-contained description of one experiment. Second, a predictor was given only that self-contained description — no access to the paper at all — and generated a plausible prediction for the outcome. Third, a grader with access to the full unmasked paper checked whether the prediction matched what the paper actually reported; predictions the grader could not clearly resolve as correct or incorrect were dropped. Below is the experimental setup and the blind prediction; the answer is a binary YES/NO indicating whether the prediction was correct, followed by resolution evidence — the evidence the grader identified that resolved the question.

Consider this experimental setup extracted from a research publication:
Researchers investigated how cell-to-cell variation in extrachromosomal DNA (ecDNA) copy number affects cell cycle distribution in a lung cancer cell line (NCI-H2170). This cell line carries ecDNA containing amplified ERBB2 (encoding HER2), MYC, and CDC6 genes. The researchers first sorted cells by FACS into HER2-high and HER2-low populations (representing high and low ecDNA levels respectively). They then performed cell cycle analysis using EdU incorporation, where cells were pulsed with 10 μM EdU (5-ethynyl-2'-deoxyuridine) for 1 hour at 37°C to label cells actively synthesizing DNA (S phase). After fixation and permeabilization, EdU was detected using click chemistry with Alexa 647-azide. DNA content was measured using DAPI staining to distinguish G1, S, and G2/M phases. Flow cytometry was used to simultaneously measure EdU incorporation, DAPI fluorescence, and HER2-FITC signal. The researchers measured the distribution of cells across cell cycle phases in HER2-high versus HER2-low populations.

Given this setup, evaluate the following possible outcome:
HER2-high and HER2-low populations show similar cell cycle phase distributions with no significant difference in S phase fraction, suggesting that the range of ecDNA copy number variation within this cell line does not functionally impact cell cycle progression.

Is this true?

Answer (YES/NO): NO